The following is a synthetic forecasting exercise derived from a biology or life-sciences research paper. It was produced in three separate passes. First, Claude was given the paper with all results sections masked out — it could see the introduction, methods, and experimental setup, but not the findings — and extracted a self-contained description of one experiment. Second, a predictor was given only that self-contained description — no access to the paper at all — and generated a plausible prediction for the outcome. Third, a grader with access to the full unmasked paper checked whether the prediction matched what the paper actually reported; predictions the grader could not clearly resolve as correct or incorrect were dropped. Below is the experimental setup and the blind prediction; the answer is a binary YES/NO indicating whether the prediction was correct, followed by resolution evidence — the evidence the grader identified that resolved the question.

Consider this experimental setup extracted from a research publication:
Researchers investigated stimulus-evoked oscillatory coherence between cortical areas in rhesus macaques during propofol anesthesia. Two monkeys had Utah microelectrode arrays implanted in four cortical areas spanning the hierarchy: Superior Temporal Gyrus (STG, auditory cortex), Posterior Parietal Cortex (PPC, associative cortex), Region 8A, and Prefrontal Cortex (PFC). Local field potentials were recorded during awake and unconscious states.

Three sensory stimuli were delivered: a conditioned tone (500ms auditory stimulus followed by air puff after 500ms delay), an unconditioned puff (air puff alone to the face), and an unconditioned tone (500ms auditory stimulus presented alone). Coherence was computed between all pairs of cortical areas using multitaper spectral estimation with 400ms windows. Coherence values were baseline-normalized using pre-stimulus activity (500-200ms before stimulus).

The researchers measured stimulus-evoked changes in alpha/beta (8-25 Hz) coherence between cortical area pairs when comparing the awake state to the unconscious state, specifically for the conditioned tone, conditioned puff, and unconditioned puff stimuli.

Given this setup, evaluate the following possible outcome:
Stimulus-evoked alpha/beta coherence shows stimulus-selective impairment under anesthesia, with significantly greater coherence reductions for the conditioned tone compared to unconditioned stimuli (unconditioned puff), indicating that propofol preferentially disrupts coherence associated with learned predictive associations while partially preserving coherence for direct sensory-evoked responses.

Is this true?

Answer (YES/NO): NO